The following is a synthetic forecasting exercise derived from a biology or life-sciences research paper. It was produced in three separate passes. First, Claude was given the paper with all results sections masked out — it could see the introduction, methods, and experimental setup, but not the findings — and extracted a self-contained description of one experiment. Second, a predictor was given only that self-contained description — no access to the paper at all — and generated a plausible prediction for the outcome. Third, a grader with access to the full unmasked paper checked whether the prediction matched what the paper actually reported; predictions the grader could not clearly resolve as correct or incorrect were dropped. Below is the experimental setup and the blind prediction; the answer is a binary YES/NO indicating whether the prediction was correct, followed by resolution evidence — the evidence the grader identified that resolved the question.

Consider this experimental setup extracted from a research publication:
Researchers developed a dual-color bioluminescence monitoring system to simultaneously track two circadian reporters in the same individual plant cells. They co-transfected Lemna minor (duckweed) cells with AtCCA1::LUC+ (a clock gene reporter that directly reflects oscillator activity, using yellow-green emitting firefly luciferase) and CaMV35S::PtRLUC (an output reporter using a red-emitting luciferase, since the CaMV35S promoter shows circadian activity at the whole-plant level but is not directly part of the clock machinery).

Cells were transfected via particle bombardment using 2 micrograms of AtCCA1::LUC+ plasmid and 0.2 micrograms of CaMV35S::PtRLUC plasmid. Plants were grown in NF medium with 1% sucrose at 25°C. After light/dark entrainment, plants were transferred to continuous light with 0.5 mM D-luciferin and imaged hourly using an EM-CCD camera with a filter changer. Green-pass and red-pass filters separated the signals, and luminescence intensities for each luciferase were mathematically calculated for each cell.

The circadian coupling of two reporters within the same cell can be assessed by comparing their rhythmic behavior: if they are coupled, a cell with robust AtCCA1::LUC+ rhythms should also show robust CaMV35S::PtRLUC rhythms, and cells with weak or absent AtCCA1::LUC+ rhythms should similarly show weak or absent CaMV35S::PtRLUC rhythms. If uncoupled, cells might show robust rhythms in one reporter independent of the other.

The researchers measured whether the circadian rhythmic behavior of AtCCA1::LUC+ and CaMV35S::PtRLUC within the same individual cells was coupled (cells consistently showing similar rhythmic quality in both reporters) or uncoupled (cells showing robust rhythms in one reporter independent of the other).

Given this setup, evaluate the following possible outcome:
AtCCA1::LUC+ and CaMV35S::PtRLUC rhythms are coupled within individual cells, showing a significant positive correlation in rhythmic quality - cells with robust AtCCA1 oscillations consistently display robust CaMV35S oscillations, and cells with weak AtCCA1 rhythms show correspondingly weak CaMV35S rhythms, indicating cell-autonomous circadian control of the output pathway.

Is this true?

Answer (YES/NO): NO